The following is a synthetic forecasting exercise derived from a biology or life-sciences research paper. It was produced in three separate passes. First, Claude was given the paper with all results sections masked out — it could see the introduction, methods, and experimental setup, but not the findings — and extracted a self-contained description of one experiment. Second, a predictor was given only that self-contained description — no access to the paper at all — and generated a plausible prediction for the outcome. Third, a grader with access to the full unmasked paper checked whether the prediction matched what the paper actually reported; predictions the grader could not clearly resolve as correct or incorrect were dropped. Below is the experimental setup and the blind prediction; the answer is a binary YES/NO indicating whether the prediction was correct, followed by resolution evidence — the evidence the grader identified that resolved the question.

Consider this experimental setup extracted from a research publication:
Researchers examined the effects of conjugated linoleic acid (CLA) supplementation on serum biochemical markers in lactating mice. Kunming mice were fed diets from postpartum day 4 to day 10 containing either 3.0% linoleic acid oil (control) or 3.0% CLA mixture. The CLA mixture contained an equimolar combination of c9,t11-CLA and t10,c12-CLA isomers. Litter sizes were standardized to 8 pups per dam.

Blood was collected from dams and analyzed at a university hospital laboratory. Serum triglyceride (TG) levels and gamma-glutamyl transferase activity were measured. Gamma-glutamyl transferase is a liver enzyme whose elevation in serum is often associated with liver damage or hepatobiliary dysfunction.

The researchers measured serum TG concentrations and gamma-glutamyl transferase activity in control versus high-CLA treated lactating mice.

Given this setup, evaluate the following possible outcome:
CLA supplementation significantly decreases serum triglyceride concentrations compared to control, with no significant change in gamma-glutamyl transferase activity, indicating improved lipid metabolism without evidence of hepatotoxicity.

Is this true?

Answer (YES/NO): NO